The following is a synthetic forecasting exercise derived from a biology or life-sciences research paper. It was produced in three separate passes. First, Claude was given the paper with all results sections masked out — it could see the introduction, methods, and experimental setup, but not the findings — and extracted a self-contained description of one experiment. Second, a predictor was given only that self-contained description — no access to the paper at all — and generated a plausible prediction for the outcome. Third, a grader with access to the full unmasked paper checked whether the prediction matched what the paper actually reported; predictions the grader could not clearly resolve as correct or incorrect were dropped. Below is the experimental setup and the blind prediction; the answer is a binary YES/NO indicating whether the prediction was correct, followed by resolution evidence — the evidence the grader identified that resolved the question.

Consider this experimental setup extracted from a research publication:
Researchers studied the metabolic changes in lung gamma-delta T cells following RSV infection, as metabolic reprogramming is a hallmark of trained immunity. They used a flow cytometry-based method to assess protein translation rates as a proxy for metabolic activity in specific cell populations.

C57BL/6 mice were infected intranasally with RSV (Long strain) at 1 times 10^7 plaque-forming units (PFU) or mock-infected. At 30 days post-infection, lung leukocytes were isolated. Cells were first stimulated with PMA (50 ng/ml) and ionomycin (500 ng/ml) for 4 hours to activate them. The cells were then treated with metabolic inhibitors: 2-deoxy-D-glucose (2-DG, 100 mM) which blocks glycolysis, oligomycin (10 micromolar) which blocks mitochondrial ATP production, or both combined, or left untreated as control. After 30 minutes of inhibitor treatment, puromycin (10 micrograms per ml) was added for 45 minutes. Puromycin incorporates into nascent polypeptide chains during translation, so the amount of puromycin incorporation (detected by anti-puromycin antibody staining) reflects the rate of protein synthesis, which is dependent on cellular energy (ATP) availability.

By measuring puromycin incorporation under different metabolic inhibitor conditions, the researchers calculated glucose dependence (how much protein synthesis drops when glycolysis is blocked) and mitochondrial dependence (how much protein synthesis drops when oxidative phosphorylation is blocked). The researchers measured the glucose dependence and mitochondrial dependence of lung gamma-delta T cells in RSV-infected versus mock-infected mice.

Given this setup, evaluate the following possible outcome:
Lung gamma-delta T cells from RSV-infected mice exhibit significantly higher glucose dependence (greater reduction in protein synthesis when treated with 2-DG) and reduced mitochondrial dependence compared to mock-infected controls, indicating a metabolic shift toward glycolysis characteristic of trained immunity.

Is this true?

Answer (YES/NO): YES